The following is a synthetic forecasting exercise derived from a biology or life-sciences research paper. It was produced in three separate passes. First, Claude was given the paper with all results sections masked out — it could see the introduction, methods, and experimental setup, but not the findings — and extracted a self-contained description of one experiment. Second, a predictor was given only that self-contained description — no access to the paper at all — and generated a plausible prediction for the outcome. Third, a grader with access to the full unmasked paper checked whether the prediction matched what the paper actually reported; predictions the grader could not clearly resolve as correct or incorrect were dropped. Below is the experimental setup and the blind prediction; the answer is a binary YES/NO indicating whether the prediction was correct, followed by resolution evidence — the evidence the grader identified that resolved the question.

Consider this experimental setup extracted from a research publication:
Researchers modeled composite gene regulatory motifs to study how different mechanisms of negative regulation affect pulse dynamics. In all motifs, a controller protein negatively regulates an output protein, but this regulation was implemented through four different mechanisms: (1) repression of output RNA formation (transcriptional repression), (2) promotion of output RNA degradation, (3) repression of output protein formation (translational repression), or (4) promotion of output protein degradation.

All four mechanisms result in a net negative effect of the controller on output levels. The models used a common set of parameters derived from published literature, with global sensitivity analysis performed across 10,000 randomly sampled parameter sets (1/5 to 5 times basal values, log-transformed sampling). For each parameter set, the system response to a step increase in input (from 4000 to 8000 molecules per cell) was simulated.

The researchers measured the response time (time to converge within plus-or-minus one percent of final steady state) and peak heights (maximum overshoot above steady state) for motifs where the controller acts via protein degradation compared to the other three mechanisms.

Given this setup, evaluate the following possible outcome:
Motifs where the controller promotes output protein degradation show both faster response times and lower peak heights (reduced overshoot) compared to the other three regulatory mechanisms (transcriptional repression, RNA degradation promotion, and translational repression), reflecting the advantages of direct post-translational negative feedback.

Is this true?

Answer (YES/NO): NO